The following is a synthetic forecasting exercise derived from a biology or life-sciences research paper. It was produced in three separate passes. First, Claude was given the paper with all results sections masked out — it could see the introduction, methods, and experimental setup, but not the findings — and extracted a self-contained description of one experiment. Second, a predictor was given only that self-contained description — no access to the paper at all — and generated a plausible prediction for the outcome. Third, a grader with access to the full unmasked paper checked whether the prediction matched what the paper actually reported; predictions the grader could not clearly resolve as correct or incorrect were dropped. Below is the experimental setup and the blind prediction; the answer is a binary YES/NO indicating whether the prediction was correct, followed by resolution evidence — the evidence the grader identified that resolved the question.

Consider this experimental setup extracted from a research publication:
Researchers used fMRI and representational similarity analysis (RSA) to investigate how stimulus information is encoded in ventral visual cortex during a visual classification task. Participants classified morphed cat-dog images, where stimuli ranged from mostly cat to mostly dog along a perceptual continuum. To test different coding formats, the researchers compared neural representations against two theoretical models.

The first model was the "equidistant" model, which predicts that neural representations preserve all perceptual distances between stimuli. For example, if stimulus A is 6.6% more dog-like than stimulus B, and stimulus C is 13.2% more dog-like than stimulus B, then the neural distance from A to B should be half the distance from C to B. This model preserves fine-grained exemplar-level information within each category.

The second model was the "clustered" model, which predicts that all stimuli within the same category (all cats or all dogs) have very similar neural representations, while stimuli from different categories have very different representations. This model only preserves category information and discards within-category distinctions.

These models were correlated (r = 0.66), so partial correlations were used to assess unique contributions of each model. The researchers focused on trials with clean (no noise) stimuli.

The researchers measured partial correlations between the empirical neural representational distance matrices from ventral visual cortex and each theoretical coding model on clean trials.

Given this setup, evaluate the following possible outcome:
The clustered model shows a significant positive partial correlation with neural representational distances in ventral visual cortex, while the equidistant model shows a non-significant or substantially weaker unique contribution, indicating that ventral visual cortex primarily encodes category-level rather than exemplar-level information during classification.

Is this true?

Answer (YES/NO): NO